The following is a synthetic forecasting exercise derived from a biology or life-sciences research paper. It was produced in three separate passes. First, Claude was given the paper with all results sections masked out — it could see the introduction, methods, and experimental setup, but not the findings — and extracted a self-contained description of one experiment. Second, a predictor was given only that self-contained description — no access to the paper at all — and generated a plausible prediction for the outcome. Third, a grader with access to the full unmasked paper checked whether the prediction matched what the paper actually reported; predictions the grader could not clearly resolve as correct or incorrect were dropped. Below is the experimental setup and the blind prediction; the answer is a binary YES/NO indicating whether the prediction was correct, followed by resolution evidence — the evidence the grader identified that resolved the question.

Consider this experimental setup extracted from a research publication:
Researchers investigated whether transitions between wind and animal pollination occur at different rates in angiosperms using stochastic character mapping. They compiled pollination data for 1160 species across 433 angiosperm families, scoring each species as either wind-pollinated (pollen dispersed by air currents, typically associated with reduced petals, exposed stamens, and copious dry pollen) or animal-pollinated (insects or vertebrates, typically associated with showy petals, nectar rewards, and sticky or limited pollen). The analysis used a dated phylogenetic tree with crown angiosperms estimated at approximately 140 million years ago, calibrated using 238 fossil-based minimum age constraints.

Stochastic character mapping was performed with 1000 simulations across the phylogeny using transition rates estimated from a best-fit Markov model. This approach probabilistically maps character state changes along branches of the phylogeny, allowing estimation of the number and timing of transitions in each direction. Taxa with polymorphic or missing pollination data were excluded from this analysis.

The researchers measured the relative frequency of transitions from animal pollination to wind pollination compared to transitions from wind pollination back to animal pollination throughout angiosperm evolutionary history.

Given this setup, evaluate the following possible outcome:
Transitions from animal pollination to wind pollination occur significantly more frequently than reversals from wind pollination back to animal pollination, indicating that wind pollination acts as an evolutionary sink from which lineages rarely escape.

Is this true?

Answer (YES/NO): YES